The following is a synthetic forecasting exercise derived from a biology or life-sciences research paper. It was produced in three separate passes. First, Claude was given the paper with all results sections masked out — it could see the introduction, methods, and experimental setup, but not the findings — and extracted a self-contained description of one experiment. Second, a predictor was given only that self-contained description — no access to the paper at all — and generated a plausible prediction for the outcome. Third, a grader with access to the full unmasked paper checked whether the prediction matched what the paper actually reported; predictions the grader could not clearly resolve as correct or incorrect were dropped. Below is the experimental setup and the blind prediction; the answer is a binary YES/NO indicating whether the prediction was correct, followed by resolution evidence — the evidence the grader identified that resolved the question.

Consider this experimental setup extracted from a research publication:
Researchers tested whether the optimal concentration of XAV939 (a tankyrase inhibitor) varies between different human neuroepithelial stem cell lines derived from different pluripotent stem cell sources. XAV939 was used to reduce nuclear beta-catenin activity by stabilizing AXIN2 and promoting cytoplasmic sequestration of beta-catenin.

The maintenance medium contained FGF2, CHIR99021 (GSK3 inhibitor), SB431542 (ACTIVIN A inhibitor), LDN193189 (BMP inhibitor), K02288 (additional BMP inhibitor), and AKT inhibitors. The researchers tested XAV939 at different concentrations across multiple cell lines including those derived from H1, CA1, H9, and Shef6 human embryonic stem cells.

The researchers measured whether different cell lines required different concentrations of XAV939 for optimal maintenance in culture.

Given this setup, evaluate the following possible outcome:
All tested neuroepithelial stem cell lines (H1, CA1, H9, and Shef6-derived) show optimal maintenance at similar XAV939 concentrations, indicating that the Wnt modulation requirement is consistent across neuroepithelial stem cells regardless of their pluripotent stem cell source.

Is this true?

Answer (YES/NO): NO